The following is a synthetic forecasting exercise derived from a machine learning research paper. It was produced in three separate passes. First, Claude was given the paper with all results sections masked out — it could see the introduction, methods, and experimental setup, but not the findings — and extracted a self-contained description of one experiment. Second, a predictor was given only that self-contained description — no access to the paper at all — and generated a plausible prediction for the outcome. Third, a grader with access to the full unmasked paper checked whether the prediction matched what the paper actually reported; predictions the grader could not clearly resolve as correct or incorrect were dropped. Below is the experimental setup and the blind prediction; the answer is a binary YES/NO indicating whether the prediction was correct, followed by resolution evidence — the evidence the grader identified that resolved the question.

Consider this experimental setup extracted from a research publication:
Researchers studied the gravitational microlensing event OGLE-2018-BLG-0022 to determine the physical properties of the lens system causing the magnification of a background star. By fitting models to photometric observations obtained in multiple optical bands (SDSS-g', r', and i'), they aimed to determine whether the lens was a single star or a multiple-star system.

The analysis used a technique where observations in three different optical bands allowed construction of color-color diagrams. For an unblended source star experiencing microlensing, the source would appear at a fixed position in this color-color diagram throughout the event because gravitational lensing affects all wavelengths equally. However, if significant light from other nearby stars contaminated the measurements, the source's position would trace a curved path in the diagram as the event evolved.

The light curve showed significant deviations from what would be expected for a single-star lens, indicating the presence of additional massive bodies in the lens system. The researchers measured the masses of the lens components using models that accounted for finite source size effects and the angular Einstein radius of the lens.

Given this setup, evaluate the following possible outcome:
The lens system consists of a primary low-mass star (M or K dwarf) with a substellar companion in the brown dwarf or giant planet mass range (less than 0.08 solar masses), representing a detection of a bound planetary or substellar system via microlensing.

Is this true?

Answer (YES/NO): NO